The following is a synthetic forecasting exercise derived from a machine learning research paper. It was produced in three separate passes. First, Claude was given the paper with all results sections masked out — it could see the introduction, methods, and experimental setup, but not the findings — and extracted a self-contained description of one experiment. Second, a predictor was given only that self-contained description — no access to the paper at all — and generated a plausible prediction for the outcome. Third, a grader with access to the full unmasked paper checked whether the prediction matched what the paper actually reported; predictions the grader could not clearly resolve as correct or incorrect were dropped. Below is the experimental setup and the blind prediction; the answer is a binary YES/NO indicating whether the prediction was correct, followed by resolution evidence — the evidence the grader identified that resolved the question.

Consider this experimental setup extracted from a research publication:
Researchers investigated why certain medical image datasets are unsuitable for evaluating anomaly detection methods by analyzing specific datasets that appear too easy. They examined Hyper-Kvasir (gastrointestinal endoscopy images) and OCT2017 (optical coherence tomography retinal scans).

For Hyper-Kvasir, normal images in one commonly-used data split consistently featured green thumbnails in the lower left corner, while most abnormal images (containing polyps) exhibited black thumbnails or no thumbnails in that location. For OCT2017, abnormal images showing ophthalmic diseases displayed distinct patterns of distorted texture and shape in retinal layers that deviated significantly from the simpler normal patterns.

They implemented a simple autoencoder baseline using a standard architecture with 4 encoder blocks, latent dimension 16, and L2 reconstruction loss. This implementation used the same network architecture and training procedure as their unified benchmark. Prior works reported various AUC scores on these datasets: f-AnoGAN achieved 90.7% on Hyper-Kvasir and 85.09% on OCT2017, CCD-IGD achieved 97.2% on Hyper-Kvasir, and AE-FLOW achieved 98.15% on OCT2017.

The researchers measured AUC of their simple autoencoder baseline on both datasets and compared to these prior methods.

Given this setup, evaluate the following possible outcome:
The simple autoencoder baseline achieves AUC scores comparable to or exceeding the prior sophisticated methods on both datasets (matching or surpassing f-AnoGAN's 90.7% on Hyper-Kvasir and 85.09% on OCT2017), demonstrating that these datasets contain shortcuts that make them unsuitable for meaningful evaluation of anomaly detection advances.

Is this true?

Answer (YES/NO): YES